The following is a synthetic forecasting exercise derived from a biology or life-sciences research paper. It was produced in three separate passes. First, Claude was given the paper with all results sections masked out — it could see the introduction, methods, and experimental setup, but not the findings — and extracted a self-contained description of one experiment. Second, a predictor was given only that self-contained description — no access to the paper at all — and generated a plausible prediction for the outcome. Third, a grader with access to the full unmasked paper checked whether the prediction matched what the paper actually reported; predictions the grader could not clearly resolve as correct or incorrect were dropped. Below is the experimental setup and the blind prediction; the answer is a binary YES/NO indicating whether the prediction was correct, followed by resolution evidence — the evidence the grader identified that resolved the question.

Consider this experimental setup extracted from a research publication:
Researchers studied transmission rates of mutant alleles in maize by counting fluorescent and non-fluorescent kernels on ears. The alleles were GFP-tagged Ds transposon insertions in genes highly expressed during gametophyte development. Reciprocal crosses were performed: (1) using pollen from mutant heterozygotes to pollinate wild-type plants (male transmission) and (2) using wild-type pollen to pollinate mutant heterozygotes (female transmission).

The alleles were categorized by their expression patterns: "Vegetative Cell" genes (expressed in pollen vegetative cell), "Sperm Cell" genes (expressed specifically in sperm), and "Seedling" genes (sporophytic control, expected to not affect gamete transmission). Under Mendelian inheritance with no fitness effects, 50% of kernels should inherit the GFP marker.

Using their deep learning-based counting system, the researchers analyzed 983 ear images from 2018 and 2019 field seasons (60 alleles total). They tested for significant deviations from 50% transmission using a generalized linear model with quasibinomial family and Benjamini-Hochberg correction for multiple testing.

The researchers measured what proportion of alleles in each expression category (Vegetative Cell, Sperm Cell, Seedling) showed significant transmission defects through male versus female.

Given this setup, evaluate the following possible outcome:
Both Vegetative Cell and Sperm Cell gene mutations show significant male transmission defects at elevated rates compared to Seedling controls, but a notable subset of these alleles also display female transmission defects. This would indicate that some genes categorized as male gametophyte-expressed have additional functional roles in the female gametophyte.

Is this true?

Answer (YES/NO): NO